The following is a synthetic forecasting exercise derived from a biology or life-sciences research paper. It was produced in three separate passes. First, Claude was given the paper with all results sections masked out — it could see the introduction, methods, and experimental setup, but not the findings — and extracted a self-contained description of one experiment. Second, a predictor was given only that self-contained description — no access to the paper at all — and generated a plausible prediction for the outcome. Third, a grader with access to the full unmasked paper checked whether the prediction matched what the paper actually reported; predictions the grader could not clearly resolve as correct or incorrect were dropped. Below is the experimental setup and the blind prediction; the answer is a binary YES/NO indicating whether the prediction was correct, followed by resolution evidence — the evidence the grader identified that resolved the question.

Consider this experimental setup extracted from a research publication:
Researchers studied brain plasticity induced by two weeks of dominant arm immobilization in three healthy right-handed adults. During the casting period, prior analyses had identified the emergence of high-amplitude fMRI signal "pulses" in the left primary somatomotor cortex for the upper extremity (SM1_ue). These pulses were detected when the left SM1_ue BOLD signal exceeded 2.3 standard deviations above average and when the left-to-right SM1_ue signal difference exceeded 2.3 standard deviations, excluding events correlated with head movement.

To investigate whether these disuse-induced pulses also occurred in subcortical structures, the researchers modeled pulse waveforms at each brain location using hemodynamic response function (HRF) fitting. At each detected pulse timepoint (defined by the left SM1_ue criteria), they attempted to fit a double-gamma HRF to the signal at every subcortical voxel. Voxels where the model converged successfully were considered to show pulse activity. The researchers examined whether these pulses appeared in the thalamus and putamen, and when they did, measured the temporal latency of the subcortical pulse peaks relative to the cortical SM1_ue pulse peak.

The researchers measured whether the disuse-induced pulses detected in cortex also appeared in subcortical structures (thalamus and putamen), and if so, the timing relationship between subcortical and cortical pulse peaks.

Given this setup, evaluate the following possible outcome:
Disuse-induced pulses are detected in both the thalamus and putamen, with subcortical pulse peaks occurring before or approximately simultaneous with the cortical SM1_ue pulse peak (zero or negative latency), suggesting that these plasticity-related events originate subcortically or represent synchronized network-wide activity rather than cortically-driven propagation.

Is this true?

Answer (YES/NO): NO